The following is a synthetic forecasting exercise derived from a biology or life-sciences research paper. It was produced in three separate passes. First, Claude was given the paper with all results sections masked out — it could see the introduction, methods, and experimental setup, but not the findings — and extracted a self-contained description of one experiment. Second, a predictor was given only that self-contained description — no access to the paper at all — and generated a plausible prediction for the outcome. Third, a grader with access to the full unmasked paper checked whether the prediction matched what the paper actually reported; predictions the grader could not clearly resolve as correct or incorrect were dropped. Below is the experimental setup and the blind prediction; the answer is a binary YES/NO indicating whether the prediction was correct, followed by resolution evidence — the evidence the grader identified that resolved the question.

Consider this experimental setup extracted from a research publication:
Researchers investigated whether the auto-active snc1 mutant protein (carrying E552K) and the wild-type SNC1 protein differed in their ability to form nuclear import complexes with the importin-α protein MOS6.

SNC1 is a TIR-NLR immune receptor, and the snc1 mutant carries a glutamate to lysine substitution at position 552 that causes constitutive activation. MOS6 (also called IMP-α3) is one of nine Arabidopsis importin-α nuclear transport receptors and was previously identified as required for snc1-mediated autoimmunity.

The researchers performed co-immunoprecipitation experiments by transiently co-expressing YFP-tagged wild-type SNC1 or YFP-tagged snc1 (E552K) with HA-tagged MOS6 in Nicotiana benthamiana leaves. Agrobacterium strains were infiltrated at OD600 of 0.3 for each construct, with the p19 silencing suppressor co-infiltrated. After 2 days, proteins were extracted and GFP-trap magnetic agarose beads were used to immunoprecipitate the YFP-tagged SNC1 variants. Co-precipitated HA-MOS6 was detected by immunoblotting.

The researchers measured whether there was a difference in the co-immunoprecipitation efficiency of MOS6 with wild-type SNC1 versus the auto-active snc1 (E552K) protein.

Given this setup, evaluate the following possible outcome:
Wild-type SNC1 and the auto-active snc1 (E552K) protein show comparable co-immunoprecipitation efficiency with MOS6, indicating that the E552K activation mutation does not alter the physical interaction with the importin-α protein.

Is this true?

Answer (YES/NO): YES